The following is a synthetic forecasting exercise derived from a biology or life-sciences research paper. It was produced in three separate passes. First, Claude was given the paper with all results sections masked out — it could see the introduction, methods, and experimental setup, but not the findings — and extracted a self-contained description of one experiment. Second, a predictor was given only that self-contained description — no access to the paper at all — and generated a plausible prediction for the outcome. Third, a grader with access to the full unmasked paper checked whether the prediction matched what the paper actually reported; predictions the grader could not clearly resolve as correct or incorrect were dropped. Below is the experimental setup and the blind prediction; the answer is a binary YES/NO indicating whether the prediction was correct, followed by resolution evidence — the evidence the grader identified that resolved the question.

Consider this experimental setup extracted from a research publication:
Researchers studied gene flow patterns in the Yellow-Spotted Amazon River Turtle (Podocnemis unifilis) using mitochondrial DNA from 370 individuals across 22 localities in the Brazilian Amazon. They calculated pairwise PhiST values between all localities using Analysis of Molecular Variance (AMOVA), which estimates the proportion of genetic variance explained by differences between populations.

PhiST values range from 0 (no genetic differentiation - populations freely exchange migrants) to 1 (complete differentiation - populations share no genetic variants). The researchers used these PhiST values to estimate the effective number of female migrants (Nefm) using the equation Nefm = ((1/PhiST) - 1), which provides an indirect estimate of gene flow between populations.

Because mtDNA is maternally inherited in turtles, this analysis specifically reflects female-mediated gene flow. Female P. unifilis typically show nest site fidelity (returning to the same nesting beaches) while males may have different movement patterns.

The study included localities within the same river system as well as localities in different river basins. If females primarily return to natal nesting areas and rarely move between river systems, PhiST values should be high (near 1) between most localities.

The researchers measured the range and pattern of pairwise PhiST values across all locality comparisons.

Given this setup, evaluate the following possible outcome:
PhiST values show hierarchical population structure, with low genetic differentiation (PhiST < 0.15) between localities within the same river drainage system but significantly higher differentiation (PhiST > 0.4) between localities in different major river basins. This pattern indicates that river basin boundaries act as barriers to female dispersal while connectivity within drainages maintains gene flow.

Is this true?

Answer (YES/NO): NO